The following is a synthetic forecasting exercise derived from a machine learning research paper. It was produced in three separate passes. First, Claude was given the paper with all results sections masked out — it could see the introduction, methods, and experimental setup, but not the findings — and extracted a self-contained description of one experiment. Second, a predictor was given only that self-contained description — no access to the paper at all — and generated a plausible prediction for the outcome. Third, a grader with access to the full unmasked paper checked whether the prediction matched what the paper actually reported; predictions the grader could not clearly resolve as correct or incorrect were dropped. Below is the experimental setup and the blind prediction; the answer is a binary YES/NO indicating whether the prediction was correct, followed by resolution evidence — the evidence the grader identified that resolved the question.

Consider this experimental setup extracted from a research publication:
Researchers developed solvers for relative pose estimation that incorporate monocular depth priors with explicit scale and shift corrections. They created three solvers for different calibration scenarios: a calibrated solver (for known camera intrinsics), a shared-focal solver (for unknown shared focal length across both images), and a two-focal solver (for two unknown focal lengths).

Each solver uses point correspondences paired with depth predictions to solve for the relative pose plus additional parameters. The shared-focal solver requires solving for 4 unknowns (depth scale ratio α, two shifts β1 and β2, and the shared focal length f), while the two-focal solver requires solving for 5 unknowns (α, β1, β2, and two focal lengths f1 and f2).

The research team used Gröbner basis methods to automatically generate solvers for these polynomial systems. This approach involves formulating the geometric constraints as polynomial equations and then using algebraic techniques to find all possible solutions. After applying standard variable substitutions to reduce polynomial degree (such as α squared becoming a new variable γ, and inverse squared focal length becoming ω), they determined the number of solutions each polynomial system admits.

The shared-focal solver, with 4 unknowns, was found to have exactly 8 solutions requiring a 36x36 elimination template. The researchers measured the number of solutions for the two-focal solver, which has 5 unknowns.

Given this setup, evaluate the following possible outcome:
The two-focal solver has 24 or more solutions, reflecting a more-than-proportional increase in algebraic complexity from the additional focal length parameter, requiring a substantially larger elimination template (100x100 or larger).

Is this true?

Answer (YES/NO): NO